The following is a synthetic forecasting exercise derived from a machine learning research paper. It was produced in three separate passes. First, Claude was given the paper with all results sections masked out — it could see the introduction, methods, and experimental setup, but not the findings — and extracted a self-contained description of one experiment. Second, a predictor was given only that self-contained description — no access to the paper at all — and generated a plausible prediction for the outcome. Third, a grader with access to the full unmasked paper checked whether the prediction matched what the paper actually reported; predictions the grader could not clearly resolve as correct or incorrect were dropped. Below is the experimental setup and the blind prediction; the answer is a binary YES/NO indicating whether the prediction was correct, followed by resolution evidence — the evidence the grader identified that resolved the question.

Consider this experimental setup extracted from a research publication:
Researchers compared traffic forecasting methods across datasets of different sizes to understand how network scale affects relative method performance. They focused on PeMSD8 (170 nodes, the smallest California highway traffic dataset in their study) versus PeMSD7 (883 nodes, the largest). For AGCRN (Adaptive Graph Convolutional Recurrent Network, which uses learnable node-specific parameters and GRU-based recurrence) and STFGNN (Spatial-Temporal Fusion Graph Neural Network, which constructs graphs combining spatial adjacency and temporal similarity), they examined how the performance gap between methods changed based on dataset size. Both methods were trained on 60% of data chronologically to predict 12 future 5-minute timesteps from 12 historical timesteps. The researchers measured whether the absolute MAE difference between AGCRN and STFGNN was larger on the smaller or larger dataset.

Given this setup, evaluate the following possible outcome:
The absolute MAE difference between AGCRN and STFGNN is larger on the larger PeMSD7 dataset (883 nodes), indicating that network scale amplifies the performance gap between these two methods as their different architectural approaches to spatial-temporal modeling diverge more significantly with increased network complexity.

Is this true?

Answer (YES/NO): YES